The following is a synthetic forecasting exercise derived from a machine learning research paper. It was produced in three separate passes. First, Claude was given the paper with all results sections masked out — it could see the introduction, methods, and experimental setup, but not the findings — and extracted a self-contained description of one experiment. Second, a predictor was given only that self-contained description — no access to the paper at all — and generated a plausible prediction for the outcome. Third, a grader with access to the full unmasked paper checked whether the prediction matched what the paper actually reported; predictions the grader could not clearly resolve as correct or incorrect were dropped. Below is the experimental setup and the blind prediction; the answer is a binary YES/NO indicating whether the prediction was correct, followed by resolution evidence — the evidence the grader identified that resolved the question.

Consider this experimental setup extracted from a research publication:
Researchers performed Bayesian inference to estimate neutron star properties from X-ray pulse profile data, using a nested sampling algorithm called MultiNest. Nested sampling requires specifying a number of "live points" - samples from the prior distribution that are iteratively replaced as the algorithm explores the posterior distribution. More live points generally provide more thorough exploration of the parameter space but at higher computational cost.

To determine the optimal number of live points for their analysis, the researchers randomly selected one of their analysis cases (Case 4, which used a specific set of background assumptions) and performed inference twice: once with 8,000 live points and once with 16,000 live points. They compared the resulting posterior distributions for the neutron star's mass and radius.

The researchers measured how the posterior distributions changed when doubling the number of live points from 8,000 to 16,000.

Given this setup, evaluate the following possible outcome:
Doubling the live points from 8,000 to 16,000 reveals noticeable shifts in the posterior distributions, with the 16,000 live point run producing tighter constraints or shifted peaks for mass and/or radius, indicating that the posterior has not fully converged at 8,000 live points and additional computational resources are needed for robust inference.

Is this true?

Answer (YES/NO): NO